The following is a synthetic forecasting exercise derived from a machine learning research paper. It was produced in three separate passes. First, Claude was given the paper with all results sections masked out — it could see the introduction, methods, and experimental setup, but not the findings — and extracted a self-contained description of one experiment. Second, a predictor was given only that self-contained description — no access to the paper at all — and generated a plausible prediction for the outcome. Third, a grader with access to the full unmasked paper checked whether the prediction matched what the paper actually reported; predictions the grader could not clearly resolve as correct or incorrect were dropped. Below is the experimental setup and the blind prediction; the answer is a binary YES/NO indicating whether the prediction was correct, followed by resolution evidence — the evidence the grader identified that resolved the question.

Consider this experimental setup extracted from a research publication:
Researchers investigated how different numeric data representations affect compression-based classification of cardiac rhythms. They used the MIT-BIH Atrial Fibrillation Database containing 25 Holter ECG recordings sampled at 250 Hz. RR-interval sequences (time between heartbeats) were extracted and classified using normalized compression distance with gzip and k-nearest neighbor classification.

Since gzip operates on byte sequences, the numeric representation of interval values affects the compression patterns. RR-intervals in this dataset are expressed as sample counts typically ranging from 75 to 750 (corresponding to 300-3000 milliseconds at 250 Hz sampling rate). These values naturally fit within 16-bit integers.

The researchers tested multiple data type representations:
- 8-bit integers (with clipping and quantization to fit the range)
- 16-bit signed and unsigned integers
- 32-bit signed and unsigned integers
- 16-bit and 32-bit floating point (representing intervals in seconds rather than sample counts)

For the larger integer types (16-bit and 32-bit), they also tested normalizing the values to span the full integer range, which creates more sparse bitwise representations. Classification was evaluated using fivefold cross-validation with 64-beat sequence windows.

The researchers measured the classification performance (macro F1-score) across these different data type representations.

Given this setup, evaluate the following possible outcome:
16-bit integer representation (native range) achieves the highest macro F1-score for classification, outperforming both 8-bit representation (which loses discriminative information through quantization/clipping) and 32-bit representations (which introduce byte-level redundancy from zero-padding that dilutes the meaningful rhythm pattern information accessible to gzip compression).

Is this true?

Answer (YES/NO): YES